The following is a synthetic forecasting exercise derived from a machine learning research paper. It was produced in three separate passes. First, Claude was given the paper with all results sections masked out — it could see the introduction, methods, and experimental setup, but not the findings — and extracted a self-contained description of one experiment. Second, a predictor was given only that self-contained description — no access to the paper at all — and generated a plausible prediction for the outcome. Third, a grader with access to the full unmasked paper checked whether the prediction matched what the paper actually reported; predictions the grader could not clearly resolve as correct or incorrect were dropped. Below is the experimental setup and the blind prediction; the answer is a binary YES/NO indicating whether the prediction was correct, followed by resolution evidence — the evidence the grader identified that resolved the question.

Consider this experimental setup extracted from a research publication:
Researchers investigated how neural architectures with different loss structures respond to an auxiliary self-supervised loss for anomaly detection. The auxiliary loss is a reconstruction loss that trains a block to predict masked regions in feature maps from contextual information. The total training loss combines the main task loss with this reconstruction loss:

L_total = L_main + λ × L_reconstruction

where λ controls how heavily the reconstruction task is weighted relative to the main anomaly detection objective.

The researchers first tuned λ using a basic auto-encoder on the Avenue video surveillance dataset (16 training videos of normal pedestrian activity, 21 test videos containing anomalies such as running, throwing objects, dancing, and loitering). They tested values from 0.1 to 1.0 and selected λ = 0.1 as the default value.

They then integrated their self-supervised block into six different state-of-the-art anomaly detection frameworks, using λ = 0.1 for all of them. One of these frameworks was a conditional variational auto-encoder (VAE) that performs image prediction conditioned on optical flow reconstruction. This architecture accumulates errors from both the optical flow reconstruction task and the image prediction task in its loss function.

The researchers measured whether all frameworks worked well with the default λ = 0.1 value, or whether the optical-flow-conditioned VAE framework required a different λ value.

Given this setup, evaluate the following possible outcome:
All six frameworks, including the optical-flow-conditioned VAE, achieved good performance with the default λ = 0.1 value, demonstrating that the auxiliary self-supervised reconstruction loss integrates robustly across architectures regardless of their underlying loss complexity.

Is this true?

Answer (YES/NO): NO